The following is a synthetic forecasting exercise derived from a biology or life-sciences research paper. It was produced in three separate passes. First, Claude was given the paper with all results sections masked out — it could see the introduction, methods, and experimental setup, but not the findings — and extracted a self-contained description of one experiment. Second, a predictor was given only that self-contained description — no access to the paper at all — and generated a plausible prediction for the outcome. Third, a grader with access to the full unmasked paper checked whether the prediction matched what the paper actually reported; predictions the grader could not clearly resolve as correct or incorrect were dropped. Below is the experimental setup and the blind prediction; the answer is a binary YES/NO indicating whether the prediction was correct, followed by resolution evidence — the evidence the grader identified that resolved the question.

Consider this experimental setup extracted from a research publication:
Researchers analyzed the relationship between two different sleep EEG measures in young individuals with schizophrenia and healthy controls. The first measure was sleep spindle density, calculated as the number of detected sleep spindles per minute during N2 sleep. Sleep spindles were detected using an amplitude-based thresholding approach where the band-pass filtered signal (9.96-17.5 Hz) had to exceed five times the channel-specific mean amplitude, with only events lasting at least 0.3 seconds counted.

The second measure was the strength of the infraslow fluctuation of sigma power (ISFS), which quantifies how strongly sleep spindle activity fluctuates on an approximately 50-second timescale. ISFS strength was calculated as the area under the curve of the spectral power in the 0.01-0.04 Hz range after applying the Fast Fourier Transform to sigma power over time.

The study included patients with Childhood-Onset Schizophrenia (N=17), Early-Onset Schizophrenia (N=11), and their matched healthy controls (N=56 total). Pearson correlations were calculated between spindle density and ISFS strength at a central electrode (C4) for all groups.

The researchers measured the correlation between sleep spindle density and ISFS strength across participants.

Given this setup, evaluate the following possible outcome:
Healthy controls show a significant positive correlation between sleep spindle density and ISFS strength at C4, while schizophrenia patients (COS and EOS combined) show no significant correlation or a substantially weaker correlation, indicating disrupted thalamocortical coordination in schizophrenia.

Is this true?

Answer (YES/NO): NO